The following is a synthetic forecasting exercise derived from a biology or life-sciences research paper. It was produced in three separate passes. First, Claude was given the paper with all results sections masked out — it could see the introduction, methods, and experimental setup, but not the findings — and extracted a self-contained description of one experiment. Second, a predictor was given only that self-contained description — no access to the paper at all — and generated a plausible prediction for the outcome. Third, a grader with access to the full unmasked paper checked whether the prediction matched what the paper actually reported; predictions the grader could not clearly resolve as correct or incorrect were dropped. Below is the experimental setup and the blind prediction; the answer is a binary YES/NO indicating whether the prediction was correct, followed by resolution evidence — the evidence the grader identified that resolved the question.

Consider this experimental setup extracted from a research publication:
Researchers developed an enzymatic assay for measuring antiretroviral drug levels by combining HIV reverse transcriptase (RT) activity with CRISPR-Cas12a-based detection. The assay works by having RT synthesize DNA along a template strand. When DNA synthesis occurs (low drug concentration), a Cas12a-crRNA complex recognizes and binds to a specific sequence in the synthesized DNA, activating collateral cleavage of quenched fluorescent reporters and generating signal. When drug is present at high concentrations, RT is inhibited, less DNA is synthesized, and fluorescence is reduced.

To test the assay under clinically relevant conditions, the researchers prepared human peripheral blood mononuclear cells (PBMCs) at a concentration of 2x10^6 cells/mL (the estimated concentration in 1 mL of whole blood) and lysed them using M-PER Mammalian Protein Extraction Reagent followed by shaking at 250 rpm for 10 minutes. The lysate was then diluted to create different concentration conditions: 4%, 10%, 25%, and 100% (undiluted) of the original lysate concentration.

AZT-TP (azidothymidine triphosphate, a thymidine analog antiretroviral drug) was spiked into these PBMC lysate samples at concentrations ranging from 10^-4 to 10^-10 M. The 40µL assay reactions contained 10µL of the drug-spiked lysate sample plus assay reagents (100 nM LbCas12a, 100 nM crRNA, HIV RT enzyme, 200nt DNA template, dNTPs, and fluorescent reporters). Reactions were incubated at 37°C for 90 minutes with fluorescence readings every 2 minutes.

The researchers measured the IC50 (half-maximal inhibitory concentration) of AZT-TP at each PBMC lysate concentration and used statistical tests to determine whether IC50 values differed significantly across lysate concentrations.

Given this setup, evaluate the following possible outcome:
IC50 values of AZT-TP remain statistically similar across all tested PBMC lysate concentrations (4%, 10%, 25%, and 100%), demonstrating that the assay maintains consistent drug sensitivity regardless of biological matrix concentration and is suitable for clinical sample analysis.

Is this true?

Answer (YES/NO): NO